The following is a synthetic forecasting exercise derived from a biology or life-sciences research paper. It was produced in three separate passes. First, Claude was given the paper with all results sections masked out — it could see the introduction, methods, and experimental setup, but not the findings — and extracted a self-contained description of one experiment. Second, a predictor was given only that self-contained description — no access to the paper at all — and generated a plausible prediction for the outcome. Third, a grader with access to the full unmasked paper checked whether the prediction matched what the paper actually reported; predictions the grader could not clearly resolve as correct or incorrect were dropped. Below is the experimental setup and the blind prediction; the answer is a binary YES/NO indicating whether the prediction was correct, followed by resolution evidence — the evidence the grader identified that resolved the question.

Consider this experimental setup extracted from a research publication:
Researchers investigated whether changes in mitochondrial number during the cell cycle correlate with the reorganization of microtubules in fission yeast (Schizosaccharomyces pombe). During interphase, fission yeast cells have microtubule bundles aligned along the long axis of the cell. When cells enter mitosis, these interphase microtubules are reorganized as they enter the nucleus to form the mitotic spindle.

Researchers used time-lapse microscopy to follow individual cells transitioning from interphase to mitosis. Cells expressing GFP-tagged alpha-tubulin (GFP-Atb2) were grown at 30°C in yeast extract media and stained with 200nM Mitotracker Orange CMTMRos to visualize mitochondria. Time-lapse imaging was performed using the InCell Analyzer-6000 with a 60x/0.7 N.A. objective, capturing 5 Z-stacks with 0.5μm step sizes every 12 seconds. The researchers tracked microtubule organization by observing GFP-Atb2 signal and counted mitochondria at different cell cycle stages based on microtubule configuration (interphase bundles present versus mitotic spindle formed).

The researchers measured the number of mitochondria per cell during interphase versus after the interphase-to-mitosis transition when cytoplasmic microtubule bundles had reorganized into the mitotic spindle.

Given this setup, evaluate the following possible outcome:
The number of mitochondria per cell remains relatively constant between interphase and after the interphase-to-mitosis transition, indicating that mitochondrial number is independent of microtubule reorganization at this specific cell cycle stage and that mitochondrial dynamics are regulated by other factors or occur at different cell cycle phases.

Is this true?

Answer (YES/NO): NO